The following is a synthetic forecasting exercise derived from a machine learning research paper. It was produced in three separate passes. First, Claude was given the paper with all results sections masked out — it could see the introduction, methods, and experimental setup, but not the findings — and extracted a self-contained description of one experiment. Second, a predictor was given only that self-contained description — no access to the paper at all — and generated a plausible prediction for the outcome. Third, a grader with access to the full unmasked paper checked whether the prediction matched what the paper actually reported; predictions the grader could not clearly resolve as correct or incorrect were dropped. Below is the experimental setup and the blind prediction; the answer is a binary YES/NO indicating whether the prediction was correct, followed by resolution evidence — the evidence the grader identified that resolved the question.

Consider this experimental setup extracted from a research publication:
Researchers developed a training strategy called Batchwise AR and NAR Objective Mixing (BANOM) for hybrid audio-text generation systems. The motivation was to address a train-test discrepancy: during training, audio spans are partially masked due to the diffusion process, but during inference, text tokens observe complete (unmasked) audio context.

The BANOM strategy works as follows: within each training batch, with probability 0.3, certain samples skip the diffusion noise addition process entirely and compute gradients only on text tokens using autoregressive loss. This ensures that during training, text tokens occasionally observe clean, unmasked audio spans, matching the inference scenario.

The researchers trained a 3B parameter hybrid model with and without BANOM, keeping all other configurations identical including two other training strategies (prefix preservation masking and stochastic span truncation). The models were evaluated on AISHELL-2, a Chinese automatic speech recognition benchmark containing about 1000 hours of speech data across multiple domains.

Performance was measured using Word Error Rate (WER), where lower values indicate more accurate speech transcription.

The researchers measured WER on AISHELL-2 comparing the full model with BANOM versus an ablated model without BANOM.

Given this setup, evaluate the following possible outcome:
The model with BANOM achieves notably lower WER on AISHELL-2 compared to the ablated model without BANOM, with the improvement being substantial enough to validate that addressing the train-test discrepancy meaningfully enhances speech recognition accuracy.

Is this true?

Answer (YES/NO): YES